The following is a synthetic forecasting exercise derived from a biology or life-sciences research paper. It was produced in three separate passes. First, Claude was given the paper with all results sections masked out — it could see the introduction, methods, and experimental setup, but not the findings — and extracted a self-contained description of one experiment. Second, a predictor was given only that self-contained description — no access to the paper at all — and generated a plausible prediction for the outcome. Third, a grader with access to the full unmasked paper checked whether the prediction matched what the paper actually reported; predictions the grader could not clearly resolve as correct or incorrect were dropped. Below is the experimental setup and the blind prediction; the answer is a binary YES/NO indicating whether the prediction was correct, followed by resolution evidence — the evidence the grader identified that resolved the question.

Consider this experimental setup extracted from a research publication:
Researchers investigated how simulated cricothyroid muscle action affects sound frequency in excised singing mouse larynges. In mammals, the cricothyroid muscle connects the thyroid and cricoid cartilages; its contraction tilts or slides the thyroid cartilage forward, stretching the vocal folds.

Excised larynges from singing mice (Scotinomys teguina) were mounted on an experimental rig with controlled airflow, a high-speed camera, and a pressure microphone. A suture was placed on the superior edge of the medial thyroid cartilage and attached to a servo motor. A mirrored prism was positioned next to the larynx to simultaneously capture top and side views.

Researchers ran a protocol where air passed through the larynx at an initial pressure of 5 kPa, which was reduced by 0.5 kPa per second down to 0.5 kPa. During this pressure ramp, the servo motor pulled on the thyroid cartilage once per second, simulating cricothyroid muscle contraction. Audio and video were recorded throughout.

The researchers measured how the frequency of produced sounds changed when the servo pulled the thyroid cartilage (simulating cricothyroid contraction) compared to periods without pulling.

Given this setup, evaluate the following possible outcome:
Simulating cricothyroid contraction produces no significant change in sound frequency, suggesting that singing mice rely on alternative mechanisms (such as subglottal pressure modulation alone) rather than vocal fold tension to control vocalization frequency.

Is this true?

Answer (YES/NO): NO